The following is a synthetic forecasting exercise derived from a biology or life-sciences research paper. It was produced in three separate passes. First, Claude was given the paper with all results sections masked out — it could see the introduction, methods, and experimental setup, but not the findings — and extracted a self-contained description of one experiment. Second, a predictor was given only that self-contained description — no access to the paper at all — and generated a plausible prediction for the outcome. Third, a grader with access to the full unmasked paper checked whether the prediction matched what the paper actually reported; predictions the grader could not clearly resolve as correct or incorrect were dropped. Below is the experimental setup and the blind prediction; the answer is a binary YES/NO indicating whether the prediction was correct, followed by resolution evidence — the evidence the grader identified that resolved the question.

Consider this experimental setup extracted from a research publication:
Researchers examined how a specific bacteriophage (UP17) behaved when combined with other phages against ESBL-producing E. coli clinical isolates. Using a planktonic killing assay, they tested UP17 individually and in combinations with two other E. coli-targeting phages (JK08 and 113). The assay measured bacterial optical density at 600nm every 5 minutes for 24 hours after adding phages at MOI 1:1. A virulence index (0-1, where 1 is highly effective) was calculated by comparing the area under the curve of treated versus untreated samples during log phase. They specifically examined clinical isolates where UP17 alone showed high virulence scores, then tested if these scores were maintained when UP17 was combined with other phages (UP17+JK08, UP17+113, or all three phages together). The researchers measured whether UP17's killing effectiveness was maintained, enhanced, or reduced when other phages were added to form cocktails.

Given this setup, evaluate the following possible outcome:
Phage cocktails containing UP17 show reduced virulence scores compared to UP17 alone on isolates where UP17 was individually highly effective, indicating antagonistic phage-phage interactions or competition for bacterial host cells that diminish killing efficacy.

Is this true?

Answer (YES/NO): NO